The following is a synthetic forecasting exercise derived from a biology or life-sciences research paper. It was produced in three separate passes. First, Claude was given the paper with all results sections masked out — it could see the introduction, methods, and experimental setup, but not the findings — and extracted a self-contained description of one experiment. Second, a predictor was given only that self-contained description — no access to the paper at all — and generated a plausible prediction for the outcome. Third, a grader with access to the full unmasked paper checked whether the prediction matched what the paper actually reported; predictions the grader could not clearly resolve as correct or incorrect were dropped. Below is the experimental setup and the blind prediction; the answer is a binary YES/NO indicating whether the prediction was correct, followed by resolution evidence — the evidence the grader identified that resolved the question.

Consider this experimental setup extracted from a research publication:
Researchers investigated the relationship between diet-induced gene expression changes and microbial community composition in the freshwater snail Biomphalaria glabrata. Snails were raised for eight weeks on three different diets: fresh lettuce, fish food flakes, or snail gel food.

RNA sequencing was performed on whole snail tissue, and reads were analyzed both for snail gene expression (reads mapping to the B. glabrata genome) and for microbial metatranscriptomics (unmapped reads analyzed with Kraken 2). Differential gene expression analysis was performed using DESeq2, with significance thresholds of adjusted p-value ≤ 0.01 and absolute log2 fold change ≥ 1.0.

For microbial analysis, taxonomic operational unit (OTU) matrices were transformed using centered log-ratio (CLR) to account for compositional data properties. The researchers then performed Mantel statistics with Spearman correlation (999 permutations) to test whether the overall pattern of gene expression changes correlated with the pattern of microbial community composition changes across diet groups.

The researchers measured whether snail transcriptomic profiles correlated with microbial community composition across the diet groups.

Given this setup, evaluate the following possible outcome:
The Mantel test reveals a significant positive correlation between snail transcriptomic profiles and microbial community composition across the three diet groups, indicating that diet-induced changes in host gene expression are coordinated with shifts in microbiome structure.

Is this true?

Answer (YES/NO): YES